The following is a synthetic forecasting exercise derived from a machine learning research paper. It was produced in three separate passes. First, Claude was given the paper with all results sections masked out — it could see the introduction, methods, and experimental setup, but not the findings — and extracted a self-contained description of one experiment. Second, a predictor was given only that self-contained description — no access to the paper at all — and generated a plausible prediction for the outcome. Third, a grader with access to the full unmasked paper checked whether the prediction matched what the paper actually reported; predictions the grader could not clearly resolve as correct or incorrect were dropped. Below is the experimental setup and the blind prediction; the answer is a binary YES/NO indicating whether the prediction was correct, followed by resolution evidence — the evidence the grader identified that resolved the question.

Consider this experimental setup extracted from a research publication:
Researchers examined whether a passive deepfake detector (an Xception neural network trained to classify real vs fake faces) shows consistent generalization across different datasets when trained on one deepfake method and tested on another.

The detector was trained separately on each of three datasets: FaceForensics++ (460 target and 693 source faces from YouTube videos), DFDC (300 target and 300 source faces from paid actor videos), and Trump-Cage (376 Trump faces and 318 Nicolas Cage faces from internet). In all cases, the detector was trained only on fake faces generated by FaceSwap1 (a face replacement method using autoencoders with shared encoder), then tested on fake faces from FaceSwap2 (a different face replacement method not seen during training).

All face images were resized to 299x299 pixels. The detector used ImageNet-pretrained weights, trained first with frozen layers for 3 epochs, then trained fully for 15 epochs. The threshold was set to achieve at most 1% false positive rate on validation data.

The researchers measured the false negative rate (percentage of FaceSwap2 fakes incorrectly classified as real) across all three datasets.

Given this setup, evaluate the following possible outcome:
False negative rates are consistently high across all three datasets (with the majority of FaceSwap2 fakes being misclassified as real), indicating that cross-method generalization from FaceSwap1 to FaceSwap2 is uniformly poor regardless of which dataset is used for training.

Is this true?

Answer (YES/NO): NO